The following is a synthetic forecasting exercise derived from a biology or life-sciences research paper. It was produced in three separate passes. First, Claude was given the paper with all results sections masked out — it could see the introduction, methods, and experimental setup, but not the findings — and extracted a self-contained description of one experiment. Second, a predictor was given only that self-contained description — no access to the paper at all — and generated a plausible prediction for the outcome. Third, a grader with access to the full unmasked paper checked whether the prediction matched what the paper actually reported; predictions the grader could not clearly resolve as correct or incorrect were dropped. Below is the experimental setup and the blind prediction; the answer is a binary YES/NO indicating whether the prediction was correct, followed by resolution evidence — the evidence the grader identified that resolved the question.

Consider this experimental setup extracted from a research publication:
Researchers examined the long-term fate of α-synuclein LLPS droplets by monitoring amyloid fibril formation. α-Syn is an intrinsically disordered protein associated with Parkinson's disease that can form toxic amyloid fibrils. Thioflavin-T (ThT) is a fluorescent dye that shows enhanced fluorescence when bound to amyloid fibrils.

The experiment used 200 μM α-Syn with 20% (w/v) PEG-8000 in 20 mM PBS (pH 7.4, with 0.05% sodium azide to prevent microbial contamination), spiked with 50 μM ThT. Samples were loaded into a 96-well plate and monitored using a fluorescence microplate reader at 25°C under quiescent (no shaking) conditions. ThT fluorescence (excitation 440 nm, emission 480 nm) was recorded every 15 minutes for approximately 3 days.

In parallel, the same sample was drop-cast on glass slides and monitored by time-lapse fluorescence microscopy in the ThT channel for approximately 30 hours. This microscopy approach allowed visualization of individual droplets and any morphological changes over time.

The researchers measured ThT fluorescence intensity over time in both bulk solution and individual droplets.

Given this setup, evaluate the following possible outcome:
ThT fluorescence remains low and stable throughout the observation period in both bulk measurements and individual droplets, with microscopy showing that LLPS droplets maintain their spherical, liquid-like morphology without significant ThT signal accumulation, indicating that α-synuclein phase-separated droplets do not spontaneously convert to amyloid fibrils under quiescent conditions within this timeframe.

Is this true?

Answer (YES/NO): NO